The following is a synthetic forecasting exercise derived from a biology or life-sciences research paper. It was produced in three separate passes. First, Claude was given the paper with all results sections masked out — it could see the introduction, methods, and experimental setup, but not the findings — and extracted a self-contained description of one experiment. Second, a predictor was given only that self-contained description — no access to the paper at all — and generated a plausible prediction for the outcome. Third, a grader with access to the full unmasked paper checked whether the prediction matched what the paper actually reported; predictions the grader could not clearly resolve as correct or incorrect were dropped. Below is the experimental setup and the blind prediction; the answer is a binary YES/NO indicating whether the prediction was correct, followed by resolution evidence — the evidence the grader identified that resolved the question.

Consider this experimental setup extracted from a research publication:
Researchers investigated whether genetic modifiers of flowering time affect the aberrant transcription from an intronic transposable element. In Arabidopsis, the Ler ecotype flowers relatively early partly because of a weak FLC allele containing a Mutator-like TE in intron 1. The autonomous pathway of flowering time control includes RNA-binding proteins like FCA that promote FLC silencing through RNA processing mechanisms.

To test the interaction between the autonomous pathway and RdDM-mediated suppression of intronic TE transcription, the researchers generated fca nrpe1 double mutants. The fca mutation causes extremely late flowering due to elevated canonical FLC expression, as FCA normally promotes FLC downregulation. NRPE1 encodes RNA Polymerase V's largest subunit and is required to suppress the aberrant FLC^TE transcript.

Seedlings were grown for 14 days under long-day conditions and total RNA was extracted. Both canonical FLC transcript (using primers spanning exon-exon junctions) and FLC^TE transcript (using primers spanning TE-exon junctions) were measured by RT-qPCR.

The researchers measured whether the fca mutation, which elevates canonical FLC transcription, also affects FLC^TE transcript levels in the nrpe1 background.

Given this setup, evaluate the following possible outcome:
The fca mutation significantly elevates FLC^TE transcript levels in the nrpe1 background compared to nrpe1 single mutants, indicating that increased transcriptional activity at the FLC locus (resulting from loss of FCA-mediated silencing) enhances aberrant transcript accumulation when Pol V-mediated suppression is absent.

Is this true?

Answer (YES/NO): YES